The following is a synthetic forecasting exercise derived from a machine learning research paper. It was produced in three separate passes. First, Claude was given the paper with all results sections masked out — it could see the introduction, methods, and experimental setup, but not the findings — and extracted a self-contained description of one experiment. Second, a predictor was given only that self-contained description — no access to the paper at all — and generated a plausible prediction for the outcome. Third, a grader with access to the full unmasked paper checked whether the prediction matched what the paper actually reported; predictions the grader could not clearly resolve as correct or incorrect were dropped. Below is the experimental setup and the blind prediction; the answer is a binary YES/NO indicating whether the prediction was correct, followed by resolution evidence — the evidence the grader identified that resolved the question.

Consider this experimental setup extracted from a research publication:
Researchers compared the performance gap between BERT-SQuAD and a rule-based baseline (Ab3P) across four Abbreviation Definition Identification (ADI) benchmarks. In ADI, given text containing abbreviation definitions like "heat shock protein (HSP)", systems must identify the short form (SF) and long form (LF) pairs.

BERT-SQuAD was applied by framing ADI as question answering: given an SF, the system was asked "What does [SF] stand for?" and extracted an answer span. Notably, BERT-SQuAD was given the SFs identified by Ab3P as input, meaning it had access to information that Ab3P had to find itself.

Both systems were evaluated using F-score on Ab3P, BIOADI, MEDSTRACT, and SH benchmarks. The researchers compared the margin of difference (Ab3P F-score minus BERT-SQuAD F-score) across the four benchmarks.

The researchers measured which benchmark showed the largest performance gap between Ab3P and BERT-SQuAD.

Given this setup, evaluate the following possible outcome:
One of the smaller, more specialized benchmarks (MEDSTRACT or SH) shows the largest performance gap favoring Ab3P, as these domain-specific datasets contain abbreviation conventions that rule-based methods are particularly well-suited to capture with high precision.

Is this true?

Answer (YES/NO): NO